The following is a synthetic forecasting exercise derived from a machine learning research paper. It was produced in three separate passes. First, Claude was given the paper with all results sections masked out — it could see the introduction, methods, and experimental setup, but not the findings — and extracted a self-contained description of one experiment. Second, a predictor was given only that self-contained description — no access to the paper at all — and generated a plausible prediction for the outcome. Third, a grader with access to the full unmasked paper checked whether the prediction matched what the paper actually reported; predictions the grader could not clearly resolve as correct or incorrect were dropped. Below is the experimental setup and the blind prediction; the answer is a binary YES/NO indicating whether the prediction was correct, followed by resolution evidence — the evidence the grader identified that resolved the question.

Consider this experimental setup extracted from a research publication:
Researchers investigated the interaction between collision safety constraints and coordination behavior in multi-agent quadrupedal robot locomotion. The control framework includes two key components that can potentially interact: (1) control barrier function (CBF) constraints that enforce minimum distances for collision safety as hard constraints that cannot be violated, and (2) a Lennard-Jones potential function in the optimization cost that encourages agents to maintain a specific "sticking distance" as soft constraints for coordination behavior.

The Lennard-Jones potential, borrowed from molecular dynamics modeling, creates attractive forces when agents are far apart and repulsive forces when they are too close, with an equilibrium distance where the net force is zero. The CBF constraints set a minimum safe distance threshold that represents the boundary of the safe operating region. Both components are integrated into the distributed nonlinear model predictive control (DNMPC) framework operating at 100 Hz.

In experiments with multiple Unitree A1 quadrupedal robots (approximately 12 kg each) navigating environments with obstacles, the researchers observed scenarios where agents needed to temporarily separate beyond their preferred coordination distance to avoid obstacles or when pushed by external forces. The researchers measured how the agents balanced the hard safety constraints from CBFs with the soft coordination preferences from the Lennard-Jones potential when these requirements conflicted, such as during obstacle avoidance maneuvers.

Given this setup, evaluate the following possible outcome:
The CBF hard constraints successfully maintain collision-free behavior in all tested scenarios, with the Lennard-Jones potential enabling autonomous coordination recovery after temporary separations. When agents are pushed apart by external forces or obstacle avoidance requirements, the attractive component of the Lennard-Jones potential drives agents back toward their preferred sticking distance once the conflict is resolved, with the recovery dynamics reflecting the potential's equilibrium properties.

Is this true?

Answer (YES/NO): NO